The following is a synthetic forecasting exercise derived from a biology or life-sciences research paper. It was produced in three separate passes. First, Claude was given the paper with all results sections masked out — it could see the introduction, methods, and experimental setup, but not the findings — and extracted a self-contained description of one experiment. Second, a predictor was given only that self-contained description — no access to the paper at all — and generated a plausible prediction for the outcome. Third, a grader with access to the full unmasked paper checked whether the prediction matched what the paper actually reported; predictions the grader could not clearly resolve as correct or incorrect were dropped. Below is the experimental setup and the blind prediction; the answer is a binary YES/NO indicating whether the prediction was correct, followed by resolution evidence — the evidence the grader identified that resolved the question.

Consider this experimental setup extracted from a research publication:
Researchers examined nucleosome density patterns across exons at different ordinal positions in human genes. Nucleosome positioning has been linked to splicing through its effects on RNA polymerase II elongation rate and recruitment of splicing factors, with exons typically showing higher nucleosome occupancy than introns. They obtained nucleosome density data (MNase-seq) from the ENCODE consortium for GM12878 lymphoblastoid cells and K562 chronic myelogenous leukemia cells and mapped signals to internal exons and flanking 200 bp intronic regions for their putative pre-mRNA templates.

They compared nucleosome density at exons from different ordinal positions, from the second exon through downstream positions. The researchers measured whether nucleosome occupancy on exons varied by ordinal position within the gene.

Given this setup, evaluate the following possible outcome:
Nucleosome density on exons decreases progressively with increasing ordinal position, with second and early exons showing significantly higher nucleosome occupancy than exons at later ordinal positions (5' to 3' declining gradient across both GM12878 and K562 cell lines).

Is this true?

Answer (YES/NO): NO